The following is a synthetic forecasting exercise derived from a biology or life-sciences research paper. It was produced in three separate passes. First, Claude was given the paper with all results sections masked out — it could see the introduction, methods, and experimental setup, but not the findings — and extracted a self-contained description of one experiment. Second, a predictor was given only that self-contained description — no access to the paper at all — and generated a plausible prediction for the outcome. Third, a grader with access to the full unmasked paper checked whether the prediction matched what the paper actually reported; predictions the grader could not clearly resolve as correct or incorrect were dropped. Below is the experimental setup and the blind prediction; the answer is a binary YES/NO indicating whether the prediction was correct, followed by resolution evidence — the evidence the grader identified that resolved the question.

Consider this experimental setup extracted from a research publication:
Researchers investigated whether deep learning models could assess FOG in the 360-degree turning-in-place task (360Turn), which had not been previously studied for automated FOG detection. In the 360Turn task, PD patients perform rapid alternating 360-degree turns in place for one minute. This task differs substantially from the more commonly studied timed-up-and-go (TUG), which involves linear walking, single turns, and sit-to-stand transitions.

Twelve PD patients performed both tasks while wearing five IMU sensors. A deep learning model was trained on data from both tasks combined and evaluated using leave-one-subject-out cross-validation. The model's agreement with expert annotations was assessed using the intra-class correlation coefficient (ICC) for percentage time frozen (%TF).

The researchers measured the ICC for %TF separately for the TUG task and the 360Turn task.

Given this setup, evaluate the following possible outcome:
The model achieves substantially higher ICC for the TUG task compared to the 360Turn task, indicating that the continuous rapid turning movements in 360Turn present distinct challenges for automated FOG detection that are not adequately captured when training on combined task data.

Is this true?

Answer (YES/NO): NO